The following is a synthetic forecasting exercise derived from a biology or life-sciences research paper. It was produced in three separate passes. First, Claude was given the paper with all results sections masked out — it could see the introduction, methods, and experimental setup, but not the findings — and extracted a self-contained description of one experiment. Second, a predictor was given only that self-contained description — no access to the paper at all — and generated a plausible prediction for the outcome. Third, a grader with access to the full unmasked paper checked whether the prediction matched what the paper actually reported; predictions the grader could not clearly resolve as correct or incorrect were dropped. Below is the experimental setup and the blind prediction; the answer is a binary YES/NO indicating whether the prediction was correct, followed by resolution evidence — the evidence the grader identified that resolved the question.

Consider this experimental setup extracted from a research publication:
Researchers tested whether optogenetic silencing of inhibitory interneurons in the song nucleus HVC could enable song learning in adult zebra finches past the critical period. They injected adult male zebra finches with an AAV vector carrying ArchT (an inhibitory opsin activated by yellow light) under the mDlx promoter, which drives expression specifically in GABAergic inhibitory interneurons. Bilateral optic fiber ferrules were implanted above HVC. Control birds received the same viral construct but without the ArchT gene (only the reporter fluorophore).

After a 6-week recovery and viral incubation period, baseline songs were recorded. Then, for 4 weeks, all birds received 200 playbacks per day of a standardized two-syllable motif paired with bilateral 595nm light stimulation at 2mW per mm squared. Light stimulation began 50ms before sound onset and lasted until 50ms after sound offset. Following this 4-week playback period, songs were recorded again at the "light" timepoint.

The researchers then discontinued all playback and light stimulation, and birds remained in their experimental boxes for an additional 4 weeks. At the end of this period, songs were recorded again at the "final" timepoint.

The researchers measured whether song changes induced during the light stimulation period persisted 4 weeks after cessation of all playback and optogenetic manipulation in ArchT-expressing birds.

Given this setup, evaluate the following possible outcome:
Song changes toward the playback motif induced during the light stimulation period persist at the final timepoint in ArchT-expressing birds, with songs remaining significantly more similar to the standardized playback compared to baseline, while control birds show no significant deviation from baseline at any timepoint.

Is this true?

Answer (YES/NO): NO